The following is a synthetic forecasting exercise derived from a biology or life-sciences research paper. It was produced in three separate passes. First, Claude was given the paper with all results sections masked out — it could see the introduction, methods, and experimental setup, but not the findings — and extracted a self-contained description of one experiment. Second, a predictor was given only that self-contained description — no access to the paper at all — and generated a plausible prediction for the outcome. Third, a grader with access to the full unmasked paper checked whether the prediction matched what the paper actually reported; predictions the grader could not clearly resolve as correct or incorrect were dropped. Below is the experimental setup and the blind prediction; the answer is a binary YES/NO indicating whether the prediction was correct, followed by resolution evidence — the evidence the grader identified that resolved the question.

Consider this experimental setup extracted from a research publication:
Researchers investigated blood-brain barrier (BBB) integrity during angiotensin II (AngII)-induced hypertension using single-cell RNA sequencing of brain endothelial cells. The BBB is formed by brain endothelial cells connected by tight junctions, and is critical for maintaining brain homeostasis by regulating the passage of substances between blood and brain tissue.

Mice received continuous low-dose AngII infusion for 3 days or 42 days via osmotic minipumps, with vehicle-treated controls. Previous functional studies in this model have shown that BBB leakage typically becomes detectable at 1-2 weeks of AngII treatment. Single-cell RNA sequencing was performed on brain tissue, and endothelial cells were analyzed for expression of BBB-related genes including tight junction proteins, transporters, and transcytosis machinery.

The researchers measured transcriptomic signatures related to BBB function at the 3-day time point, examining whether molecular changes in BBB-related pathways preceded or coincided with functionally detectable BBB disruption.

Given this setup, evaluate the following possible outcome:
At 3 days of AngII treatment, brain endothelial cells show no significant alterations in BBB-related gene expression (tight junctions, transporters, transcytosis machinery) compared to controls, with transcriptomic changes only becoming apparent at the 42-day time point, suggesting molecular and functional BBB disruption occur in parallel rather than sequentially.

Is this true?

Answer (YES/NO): NO